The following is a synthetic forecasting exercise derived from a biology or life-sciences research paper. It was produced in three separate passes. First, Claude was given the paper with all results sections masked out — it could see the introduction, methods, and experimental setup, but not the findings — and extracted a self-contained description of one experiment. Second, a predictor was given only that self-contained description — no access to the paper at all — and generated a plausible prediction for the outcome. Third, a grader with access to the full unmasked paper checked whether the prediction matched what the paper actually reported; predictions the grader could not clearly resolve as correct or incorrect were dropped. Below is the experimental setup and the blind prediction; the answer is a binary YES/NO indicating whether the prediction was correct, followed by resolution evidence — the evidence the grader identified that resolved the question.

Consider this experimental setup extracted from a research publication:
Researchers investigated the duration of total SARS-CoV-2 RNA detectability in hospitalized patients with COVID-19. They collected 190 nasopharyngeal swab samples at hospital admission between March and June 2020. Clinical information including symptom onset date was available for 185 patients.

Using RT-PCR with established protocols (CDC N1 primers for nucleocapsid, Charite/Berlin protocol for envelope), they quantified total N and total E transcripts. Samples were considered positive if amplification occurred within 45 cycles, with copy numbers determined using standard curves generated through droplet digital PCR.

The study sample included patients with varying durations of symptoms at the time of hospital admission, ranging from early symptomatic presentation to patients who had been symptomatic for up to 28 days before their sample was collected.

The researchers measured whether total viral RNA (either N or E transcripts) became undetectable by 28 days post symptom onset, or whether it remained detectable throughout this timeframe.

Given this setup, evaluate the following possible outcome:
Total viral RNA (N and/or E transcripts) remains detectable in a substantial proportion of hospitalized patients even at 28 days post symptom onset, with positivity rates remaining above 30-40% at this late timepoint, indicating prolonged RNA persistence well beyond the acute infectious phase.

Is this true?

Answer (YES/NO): NO